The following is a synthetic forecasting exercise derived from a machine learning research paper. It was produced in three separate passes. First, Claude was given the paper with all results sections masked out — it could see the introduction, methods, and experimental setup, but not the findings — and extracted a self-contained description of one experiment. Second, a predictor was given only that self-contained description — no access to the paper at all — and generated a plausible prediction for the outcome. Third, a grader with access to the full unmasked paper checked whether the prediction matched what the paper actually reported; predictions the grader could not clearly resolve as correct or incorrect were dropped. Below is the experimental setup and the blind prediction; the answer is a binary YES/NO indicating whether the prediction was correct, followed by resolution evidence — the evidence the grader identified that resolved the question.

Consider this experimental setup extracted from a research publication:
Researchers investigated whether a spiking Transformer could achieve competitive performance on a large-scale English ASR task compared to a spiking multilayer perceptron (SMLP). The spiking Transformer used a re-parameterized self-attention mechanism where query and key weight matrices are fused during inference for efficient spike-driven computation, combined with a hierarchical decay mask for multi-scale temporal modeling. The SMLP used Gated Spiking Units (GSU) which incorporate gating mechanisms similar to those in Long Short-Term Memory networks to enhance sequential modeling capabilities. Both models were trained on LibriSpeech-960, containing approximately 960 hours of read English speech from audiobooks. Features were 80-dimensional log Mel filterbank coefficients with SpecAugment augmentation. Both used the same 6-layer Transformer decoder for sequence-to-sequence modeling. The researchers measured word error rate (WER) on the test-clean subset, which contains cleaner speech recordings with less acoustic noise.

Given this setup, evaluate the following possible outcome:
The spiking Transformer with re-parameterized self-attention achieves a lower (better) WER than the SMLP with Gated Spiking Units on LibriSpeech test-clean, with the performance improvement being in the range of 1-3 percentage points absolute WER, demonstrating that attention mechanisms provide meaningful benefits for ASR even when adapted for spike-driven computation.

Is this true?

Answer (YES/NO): NO